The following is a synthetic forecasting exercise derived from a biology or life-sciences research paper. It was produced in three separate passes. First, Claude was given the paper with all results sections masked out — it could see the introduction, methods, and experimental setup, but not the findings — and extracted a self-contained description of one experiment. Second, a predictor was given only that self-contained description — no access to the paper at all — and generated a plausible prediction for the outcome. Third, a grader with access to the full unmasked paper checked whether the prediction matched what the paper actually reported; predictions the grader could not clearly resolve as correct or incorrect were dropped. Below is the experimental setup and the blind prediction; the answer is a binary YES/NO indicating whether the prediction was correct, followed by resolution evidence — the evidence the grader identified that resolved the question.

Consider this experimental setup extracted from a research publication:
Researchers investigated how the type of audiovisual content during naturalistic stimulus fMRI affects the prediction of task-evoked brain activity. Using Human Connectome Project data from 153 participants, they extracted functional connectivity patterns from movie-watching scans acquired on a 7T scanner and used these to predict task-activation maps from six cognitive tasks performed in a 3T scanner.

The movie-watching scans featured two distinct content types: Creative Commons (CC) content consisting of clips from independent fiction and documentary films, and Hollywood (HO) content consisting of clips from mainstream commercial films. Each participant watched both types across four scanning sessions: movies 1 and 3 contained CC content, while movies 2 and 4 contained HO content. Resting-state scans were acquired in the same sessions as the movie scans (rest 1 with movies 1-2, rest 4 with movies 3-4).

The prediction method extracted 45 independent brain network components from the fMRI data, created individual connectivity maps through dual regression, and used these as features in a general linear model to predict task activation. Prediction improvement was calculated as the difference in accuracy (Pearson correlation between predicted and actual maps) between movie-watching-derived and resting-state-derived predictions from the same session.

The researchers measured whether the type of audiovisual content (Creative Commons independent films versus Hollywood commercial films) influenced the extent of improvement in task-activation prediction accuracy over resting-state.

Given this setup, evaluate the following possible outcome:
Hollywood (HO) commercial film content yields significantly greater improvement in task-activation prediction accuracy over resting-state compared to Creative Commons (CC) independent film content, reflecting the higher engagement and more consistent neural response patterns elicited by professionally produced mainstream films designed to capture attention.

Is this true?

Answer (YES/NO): NO